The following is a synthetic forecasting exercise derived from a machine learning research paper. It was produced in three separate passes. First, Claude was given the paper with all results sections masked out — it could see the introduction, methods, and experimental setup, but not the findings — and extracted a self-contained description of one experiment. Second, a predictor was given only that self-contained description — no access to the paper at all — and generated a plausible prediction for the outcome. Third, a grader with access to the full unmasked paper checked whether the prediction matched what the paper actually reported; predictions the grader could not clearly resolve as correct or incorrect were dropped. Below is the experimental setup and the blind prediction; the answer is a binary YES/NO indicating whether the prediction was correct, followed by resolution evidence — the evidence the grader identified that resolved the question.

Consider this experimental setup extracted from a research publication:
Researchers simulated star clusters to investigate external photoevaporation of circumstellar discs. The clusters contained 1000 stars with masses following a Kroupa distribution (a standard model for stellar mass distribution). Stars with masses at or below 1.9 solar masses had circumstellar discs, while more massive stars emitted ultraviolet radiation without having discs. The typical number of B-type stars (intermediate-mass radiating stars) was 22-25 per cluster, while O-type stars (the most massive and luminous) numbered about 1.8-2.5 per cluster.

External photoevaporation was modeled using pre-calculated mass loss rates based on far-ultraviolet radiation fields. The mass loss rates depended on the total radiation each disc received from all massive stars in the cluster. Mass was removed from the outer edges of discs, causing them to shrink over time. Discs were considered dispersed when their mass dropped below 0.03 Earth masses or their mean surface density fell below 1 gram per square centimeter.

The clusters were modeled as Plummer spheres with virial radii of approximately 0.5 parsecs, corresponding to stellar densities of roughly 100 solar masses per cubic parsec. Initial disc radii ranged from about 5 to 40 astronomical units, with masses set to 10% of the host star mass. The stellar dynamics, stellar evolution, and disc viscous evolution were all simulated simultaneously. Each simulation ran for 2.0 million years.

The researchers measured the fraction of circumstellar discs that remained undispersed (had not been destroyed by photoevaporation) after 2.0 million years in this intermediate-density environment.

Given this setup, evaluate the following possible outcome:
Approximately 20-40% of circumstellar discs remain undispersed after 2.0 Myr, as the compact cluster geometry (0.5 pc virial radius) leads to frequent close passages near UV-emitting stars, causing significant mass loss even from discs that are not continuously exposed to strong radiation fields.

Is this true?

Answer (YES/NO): YES